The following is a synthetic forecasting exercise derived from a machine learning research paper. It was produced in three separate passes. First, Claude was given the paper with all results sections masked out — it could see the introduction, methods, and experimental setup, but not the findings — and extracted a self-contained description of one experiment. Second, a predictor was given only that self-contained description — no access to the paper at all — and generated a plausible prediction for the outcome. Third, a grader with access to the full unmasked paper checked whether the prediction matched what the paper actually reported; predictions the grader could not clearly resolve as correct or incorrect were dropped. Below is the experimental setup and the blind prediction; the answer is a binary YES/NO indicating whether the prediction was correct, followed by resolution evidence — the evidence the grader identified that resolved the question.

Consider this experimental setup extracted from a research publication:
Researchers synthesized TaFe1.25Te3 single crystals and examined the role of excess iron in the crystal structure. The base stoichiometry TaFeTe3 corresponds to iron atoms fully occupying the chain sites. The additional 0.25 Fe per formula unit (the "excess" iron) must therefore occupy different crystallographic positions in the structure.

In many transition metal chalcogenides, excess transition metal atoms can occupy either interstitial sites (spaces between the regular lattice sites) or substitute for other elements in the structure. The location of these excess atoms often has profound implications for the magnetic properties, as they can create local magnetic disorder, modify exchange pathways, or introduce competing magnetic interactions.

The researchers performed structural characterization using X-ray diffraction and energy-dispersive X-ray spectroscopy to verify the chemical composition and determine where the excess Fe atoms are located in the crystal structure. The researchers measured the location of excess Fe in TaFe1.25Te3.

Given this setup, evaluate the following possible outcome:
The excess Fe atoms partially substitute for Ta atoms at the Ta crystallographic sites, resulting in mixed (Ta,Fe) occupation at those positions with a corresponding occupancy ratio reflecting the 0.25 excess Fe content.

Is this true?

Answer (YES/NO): NO